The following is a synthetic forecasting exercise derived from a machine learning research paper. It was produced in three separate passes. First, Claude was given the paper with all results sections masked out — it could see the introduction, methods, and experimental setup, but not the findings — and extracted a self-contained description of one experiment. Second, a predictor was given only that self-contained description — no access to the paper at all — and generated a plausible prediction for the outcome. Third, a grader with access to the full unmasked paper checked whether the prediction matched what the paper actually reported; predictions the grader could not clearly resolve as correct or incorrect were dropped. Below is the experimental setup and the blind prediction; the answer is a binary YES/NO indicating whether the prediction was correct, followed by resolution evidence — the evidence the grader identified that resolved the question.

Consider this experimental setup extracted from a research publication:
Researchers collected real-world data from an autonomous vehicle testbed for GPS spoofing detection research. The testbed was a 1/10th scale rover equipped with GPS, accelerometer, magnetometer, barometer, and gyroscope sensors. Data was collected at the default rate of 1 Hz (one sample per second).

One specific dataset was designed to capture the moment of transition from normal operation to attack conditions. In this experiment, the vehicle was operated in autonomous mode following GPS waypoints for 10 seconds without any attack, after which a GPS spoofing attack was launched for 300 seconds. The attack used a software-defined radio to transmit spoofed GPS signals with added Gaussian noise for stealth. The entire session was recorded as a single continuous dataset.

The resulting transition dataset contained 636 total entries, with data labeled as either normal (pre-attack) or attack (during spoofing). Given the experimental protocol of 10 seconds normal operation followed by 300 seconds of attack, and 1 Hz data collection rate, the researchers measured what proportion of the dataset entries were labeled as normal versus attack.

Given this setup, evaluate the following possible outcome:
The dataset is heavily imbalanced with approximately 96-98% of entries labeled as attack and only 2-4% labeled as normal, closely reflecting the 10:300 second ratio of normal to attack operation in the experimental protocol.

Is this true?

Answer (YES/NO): NO